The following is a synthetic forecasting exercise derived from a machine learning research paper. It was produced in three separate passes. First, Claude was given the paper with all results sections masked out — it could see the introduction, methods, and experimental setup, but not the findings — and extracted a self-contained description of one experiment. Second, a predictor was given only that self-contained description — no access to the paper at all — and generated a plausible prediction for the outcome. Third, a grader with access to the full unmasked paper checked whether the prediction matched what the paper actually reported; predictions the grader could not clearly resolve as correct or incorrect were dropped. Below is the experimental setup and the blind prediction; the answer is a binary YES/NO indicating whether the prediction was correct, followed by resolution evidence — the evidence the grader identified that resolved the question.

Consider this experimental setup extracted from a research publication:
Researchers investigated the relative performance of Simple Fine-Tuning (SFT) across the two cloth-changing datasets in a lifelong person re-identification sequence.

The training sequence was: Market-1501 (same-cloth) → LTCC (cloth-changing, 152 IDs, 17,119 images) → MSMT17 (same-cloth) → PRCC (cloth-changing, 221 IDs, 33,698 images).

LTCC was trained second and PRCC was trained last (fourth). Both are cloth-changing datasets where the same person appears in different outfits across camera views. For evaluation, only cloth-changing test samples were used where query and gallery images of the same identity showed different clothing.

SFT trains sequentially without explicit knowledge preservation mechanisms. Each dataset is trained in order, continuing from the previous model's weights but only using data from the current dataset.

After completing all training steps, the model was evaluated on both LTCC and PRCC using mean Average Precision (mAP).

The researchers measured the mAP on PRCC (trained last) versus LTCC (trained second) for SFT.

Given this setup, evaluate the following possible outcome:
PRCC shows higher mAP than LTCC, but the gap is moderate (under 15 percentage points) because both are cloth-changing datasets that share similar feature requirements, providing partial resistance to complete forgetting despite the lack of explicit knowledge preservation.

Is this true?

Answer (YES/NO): NO